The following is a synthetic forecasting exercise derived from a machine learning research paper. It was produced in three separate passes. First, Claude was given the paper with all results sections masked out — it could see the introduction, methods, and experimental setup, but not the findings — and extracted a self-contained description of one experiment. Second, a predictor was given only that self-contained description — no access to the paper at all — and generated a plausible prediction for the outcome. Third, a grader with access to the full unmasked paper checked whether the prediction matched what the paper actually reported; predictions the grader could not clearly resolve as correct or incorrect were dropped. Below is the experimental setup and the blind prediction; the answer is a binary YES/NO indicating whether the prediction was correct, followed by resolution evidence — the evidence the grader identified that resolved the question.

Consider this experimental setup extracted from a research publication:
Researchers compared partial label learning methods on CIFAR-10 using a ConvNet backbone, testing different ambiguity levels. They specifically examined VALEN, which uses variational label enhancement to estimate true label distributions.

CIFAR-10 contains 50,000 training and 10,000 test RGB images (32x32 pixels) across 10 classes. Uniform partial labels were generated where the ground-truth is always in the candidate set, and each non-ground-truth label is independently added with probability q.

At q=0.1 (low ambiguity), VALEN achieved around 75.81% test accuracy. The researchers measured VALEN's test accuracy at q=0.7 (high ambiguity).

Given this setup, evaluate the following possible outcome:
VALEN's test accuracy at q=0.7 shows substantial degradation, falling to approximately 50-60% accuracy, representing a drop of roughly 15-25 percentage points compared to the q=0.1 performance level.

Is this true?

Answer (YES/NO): YES